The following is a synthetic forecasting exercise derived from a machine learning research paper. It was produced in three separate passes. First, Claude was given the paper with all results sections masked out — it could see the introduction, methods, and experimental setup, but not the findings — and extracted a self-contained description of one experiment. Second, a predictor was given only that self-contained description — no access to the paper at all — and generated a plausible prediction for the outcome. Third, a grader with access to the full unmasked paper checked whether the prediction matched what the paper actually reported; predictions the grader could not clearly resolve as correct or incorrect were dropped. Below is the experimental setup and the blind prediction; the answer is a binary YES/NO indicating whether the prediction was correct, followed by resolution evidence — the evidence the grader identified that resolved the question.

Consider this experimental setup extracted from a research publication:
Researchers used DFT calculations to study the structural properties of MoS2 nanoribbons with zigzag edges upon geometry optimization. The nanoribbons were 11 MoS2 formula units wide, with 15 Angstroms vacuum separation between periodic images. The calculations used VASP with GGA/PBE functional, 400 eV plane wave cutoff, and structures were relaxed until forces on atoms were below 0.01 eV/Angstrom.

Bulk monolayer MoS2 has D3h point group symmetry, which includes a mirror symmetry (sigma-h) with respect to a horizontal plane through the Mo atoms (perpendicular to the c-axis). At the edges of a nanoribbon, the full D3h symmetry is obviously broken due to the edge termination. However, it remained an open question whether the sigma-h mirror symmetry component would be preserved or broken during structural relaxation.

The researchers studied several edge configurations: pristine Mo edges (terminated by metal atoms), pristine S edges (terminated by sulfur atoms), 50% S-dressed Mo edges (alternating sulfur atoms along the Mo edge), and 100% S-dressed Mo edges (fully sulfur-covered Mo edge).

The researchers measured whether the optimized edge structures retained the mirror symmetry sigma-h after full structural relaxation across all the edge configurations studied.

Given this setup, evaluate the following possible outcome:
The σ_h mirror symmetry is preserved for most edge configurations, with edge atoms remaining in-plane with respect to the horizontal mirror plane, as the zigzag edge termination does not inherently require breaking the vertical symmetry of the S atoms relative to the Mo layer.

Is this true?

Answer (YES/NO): YES